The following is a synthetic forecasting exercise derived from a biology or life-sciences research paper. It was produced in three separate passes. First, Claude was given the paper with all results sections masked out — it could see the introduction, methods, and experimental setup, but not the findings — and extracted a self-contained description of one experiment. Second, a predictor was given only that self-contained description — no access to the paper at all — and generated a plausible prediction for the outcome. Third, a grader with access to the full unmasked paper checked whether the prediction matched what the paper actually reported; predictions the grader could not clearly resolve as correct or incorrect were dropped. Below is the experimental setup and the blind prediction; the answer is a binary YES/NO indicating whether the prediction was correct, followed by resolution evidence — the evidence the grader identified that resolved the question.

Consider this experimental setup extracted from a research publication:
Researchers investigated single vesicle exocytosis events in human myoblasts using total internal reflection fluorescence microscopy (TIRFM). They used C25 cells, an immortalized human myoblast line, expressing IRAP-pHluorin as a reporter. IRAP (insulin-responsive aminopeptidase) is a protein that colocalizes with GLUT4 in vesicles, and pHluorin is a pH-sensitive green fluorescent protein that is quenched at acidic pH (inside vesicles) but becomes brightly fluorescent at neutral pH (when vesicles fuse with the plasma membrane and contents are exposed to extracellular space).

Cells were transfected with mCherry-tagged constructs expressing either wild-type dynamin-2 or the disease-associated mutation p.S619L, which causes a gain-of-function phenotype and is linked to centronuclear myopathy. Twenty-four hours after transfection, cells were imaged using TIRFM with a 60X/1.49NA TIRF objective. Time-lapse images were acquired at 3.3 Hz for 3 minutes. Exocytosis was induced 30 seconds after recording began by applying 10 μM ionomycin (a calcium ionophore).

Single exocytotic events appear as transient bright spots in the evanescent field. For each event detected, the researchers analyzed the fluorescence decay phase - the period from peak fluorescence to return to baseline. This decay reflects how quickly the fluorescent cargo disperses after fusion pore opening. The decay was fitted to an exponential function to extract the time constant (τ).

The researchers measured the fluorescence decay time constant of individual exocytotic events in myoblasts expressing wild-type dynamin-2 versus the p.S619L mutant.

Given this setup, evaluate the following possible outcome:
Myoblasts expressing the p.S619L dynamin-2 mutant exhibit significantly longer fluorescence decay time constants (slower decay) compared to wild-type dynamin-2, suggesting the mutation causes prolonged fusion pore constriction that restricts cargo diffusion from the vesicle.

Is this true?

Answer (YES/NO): NO